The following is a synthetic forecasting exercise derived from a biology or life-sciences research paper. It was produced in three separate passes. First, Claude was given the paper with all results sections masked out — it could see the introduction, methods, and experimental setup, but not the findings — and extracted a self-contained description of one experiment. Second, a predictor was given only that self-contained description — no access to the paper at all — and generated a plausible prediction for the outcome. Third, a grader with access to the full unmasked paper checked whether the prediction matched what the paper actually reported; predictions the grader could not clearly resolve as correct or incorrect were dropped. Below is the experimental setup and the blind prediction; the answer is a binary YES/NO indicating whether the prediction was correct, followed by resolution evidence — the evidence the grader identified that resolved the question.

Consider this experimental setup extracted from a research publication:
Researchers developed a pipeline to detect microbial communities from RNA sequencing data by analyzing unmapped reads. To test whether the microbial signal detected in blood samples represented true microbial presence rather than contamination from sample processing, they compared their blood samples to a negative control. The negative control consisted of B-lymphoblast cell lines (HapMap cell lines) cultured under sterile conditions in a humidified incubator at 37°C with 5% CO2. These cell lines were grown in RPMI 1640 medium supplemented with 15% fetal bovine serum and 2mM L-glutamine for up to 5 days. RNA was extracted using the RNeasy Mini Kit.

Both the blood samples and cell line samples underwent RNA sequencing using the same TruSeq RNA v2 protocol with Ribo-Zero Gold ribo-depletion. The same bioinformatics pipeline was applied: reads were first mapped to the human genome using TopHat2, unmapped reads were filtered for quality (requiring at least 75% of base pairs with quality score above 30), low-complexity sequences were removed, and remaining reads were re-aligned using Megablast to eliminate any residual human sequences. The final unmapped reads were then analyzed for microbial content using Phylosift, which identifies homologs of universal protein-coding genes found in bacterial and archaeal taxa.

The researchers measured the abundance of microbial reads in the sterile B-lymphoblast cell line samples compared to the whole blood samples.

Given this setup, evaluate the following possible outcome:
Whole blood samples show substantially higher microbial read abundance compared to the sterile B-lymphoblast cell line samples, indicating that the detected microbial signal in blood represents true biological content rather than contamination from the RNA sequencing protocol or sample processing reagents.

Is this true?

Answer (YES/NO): YES